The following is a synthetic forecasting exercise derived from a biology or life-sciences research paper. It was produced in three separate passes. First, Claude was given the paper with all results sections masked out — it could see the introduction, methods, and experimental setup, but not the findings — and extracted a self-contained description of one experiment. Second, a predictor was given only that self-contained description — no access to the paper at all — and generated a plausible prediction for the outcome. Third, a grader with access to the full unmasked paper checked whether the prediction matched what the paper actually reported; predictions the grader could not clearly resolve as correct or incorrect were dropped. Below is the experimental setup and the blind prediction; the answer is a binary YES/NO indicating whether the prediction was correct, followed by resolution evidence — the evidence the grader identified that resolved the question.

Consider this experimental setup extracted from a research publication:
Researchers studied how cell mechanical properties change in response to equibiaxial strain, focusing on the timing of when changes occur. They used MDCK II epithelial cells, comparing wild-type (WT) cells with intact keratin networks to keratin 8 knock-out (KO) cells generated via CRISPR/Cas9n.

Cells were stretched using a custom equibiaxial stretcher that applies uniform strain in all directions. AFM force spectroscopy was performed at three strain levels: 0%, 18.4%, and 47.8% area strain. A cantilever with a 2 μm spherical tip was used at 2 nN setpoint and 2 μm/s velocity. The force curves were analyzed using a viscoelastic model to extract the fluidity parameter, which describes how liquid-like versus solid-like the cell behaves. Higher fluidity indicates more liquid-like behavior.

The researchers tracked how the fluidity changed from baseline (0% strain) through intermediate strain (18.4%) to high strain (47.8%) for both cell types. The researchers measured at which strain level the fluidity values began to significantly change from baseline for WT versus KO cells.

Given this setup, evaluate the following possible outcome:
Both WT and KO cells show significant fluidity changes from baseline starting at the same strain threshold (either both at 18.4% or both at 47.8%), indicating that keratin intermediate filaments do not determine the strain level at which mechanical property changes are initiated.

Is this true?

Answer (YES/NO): NO